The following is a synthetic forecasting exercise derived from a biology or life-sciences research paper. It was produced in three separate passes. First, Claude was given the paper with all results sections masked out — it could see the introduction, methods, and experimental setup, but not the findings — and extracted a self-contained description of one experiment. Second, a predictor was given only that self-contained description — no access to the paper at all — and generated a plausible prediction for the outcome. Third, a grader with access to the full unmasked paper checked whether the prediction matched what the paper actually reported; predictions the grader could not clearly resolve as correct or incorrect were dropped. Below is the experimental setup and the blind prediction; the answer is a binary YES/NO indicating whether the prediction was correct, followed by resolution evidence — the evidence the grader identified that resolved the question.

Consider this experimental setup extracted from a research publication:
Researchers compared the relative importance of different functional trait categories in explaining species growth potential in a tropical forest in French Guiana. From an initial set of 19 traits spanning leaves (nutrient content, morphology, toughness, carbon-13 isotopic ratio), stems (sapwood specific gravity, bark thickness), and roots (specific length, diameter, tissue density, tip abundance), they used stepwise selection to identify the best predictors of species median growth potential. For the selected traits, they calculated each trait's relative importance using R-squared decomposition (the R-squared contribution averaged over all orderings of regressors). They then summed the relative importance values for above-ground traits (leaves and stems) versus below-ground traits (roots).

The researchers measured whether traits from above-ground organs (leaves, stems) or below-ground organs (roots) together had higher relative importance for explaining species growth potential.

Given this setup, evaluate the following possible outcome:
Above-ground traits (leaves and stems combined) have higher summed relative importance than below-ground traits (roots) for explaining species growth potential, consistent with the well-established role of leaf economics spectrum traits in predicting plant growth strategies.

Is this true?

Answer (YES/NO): YES